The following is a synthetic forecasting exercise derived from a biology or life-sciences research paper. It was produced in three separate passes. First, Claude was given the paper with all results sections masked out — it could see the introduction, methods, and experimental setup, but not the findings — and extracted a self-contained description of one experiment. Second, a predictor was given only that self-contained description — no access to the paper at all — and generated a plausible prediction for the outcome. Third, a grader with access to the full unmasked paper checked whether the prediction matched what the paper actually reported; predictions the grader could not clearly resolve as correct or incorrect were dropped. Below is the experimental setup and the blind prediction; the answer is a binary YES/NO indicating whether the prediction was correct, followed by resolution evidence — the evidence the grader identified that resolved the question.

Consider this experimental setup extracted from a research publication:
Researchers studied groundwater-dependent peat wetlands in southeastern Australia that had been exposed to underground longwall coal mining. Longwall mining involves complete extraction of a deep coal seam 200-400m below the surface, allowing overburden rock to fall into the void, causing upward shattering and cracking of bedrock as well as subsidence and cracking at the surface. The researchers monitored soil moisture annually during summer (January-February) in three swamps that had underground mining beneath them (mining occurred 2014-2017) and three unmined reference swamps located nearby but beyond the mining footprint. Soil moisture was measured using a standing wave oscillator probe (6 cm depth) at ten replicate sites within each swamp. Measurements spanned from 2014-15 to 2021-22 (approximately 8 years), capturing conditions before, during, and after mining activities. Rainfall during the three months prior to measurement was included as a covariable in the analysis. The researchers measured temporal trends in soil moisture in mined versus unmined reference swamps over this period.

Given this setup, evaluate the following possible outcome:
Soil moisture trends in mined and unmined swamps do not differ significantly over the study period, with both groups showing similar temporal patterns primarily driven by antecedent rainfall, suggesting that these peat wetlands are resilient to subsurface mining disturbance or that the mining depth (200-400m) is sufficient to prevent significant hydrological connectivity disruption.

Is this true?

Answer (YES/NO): NO